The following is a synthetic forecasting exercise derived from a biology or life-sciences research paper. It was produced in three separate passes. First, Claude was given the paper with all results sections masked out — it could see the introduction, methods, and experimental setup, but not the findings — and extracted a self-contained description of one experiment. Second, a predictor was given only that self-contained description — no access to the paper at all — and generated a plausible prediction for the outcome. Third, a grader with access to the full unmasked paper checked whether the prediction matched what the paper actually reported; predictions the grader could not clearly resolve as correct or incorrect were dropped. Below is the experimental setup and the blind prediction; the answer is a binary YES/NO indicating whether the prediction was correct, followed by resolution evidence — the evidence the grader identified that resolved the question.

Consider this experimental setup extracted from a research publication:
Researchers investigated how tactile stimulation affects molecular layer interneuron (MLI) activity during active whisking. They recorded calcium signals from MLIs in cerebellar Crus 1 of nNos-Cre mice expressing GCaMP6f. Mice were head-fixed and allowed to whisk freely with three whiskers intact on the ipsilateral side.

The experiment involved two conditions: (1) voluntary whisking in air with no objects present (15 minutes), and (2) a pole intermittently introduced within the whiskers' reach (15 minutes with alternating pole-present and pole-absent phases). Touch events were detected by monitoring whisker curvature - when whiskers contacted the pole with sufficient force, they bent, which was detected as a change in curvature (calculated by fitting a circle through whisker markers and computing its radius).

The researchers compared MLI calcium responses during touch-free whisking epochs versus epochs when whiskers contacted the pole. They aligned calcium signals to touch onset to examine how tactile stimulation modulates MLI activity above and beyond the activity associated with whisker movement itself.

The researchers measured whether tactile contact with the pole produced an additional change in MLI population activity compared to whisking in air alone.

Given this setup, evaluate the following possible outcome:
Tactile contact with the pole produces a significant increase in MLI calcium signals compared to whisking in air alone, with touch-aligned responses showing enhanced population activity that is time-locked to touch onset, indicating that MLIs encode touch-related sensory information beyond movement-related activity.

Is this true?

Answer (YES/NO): YES